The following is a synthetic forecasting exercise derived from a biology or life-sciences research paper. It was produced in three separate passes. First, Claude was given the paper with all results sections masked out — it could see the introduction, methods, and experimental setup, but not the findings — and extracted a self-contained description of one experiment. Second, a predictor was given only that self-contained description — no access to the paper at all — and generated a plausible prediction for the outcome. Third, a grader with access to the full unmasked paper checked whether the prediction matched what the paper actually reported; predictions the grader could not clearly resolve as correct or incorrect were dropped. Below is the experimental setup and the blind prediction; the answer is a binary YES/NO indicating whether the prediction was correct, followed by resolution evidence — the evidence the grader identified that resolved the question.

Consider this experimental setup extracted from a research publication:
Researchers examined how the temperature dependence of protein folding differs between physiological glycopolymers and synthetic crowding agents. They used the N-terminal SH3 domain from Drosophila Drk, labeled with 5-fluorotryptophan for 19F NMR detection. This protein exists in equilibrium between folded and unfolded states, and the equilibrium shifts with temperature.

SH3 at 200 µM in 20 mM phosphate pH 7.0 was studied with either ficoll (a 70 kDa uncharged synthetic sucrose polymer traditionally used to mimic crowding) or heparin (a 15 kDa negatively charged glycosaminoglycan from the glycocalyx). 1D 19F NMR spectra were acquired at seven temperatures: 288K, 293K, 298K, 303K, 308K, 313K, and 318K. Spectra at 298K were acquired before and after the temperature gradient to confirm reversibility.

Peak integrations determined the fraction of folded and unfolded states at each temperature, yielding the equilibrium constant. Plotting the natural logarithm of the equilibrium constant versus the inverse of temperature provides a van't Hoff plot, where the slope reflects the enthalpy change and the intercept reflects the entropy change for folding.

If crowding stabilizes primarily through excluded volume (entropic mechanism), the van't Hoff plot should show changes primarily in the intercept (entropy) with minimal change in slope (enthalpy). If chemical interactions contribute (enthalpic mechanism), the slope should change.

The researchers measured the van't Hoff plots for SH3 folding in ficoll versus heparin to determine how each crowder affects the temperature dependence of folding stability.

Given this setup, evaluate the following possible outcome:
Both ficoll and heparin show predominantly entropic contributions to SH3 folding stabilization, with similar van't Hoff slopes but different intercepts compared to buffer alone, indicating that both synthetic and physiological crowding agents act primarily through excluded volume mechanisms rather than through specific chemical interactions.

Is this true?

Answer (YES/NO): NO